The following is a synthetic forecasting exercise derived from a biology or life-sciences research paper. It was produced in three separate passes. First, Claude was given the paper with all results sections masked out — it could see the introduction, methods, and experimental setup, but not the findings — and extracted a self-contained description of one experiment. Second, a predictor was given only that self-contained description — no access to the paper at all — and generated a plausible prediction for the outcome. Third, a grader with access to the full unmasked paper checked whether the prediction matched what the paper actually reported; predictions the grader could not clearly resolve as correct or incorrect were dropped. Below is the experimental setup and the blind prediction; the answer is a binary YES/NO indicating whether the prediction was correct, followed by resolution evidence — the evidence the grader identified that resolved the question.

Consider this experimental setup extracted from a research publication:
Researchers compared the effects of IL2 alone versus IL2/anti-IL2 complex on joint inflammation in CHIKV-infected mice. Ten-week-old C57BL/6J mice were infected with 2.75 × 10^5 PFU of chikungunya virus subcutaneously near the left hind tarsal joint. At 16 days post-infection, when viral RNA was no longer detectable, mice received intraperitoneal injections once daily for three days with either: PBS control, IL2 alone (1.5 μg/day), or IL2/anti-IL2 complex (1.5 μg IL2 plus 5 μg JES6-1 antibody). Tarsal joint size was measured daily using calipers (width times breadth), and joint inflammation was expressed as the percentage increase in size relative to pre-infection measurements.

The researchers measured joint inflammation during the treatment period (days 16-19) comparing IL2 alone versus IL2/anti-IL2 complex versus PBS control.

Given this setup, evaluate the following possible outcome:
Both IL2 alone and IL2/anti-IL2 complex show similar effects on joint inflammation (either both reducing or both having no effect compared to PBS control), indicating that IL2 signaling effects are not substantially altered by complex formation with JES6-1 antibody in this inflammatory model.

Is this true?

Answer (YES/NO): NO